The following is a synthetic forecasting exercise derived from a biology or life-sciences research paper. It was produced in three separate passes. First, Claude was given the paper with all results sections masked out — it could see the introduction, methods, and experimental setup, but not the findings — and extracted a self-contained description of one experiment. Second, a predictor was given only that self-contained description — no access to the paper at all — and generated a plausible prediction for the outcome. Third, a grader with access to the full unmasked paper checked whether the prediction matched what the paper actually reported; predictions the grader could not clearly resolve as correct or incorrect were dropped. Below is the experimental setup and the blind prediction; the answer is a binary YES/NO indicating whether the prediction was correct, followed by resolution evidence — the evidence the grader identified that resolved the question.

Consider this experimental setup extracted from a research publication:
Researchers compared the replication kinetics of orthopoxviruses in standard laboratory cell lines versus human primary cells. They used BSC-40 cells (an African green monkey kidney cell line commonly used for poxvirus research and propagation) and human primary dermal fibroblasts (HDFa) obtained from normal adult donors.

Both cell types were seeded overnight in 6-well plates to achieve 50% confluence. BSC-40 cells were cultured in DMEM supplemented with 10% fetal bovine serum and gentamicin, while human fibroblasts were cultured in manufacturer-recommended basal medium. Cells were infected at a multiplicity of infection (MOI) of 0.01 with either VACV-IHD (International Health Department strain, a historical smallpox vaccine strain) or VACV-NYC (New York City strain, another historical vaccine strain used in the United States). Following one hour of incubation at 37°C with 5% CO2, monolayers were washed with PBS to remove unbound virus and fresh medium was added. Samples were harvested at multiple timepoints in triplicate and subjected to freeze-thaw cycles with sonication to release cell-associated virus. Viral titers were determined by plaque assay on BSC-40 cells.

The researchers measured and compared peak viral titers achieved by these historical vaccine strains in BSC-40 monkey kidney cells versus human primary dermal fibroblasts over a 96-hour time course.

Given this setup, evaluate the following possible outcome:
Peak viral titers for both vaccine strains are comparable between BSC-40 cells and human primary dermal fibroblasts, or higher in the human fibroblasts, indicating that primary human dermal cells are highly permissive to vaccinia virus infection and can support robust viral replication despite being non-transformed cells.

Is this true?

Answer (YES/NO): NO